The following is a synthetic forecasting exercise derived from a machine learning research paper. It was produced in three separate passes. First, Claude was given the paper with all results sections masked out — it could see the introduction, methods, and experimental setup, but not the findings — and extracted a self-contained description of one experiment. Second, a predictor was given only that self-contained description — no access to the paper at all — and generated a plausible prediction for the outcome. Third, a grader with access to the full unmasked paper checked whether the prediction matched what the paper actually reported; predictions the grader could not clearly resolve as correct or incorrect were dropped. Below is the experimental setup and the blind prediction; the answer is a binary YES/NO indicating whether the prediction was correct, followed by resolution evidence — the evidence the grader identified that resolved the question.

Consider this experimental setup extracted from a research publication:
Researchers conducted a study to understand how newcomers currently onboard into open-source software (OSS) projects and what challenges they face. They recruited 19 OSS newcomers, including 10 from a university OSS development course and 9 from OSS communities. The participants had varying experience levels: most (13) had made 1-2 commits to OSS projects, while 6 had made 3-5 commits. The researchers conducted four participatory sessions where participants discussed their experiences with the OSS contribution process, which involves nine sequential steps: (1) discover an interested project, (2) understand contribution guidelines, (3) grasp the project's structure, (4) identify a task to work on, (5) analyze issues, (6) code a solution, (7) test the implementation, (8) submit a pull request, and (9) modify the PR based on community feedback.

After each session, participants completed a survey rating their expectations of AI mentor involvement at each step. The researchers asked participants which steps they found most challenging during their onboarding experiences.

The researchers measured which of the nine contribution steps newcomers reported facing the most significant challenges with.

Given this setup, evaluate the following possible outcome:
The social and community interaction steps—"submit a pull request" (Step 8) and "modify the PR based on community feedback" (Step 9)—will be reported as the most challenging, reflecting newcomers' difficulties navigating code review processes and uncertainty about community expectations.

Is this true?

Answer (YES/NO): NO